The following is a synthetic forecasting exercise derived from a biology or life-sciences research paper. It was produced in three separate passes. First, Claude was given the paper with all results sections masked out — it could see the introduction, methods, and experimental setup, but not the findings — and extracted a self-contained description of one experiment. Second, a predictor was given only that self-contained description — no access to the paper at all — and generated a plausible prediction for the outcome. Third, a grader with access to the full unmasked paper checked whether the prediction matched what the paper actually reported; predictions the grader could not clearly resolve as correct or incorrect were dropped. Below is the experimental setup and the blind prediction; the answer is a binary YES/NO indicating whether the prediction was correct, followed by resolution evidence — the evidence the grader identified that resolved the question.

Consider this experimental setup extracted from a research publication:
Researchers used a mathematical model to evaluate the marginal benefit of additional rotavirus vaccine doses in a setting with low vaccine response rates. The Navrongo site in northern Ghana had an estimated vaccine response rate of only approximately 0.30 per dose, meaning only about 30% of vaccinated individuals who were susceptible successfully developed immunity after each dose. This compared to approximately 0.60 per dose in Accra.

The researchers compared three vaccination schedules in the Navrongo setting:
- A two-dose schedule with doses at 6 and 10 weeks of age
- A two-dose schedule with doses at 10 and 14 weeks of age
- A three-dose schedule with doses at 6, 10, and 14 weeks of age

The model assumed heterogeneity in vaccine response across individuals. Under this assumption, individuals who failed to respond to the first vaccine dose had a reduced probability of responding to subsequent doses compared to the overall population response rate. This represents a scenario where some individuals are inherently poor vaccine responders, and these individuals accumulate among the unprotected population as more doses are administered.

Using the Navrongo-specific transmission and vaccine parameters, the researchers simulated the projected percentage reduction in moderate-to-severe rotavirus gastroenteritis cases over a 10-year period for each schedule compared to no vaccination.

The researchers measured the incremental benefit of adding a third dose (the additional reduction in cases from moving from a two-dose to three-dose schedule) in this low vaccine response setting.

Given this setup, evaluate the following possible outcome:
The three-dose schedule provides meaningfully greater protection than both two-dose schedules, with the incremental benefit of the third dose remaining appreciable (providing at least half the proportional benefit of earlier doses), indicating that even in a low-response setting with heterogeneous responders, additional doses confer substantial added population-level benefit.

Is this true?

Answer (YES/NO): YES